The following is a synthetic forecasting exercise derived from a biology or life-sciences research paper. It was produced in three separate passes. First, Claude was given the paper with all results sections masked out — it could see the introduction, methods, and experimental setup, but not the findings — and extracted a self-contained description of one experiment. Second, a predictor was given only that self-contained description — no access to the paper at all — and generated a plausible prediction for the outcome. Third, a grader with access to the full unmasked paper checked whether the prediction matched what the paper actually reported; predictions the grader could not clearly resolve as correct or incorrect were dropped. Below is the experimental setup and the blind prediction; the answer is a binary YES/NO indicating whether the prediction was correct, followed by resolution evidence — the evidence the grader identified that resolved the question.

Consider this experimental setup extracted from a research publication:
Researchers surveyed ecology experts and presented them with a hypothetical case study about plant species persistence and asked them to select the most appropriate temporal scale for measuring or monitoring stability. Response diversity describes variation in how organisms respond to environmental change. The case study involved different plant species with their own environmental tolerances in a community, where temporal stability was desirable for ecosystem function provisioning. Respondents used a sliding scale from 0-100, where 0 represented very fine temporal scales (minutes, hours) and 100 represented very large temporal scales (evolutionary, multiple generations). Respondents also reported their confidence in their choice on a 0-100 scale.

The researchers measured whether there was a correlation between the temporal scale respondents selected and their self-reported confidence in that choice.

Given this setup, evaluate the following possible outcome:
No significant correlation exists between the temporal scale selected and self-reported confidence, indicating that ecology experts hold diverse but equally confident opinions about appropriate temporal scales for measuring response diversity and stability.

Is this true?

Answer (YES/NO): NO